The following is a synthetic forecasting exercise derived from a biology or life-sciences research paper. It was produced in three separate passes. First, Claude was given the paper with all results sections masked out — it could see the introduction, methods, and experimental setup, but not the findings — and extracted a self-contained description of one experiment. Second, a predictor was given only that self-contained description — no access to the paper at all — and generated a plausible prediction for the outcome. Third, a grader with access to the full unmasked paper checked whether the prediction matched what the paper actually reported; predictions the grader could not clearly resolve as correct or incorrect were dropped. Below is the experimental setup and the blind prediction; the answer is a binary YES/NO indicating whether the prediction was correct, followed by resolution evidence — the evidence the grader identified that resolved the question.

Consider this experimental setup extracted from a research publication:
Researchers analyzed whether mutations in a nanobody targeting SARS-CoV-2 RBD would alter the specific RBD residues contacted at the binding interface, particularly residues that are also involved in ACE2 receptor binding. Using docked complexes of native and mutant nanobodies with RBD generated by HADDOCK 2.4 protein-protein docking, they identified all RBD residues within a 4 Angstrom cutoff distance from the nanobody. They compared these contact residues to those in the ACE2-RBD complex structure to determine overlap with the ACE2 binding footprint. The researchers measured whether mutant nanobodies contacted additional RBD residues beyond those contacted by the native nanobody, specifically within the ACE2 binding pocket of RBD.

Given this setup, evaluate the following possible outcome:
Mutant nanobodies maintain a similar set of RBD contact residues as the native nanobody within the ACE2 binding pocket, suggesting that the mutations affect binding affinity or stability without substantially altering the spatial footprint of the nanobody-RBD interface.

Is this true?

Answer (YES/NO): NO